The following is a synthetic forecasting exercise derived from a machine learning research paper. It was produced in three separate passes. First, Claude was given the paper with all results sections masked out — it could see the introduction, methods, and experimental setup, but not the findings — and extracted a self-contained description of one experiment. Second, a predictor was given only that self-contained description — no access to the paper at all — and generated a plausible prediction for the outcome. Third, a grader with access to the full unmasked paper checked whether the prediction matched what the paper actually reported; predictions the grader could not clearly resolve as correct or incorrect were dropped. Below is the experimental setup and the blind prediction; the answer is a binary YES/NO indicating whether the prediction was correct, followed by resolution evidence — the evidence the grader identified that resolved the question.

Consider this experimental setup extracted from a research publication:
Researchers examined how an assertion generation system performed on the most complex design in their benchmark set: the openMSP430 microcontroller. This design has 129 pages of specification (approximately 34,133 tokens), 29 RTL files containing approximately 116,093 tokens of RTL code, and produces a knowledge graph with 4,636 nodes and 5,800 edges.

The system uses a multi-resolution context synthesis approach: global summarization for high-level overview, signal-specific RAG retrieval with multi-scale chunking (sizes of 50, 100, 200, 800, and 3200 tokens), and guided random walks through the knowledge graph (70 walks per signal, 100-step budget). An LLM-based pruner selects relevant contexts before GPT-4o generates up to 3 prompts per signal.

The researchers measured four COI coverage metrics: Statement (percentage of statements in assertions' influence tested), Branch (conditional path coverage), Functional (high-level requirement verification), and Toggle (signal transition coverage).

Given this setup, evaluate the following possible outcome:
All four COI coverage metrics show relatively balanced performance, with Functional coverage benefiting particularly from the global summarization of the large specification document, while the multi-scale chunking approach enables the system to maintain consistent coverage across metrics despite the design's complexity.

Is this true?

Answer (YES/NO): NO